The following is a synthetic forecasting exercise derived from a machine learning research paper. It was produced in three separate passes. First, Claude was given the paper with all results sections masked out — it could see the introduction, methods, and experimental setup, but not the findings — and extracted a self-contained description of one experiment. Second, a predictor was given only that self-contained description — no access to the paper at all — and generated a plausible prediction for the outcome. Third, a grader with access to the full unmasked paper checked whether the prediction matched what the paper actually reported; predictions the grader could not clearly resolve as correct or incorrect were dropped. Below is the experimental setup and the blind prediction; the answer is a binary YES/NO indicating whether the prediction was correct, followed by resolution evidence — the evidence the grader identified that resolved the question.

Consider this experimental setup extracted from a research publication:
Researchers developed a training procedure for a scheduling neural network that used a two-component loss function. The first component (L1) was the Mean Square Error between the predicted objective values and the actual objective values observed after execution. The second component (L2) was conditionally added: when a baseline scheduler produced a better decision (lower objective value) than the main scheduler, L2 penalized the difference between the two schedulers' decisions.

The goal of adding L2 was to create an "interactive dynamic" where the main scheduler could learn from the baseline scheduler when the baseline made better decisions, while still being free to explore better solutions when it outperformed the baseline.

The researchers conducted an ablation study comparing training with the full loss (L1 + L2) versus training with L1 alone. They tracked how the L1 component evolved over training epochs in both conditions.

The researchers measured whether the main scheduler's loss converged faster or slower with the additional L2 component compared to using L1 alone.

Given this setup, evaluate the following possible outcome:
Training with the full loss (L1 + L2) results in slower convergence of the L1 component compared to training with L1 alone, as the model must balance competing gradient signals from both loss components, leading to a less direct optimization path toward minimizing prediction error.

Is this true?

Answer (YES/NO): NO